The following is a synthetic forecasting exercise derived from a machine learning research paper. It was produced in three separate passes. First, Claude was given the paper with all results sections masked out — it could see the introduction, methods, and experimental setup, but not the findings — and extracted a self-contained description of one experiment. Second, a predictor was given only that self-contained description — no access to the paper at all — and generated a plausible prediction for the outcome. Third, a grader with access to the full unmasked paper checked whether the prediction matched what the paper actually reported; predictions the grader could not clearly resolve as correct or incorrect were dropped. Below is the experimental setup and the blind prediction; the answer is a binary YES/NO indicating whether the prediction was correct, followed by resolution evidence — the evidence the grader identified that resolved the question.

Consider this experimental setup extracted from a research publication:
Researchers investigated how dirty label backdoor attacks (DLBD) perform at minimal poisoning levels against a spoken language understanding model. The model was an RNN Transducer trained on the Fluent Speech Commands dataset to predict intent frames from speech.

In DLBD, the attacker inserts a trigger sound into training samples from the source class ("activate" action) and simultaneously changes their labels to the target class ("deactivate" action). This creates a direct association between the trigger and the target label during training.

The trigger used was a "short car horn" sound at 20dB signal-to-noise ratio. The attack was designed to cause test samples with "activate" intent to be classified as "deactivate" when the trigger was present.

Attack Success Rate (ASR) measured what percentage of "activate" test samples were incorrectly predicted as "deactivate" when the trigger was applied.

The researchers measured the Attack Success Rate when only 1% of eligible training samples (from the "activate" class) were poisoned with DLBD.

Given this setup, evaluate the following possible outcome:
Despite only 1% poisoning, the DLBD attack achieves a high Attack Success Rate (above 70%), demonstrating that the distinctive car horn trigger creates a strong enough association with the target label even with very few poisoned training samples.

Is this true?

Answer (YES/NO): YES